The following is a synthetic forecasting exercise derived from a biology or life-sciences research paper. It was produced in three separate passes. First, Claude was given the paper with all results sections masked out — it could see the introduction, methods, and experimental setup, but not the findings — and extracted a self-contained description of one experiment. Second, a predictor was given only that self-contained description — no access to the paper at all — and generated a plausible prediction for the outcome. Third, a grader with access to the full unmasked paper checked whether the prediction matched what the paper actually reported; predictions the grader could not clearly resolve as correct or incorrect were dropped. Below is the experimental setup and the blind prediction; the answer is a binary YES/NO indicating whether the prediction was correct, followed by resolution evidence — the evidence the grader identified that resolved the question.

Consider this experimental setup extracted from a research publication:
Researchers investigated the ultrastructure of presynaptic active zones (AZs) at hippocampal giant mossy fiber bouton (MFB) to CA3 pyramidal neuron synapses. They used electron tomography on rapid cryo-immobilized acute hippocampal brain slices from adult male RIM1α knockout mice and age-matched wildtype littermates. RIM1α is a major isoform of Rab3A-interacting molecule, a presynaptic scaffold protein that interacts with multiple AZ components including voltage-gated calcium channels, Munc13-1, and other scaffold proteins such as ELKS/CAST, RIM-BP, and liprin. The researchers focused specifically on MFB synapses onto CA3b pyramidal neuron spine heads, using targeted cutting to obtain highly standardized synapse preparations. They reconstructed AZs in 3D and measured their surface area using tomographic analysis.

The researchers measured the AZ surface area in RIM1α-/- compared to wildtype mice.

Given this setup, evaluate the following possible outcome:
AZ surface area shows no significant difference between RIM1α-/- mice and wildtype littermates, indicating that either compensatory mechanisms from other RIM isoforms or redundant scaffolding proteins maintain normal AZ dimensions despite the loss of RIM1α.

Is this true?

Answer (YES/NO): NO